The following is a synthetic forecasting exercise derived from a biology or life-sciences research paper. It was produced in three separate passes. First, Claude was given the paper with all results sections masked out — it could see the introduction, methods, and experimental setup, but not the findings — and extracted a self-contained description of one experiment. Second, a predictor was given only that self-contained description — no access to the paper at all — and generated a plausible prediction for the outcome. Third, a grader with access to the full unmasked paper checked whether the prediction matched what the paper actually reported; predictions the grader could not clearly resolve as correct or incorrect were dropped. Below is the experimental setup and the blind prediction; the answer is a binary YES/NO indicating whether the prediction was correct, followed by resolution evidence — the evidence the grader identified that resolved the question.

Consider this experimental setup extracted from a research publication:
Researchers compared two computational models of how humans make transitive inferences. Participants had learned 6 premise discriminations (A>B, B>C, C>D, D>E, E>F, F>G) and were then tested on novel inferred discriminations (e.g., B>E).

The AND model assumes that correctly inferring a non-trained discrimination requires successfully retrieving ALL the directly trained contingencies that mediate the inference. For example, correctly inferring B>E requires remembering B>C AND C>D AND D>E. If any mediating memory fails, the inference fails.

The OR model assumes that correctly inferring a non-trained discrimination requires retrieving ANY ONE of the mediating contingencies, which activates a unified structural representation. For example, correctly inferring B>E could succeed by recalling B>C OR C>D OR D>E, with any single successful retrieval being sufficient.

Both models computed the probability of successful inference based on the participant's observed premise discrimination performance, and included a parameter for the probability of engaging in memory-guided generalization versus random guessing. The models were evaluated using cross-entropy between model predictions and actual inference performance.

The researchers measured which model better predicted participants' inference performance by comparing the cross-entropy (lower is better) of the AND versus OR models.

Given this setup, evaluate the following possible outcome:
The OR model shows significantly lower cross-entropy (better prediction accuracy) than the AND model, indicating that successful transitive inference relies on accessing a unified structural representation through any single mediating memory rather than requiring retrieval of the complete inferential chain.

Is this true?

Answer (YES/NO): YES